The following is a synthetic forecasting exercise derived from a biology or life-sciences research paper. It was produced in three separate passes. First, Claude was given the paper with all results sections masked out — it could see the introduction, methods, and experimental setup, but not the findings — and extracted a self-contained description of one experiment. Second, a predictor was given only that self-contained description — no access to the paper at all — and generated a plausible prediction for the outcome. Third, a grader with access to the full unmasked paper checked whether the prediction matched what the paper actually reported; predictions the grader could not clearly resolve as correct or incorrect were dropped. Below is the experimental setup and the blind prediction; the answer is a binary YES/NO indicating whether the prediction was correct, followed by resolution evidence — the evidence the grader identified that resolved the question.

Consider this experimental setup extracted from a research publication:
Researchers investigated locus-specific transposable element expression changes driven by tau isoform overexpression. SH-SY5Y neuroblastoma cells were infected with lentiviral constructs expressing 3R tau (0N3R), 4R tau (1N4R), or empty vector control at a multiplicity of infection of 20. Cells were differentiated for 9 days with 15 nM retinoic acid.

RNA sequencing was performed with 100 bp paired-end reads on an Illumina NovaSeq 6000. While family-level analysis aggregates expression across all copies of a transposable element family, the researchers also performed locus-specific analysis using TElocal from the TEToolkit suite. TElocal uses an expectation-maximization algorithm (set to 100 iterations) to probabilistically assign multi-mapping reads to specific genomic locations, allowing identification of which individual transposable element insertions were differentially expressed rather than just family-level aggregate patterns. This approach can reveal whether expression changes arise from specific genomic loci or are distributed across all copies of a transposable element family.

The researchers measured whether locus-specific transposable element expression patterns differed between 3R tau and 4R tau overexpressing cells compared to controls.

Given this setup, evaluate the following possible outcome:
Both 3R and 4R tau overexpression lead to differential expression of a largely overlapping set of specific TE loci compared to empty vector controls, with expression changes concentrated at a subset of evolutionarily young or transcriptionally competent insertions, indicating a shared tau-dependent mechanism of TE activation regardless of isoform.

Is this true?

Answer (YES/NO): NO